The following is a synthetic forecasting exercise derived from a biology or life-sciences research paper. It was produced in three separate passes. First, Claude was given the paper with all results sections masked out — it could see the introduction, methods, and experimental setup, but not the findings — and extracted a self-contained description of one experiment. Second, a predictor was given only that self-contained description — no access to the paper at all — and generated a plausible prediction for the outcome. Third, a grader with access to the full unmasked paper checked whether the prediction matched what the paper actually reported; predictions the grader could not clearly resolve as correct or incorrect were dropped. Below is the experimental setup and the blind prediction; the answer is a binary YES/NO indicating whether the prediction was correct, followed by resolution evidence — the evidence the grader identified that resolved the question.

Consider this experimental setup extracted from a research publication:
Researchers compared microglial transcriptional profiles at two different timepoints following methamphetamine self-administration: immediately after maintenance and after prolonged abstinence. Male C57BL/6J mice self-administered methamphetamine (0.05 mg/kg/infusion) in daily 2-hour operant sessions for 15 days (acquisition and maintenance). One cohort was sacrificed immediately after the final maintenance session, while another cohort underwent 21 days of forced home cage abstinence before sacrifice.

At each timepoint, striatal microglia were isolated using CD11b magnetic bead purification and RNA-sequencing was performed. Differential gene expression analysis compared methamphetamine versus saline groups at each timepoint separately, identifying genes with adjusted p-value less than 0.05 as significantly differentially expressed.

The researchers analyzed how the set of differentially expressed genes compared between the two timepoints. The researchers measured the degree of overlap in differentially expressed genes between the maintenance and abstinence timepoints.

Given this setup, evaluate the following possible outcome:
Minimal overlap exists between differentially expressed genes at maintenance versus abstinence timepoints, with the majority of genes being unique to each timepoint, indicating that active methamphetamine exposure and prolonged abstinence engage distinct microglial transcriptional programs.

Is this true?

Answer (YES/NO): NO